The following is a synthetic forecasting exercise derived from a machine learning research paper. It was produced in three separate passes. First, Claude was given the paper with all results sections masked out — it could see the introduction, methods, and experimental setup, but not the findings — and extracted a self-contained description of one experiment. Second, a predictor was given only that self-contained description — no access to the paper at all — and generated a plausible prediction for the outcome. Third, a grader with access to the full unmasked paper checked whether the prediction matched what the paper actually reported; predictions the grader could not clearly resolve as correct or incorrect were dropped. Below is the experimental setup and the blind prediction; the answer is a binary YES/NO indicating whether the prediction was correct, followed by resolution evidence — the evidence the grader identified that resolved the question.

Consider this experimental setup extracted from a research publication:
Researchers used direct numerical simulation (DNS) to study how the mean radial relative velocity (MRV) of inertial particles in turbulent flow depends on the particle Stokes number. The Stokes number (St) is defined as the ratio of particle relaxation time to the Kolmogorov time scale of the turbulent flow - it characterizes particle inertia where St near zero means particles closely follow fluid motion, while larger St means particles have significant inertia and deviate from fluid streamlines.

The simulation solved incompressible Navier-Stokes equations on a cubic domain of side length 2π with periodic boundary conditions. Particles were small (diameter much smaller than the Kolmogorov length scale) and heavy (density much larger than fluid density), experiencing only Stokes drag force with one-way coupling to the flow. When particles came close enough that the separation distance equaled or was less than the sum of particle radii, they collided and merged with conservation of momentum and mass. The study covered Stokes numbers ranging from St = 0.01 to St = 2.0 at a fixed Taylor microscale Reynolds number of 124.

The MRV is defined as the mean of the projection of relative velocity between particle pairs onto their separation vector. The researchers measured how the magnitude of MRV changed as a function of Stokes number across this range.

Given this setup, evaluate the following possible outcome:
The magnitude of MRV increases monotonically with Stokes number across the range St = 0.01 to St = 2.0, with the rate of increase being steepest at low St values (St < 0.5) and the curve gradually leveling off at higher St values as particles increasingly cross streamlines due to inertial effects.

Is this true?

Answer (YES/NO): NO